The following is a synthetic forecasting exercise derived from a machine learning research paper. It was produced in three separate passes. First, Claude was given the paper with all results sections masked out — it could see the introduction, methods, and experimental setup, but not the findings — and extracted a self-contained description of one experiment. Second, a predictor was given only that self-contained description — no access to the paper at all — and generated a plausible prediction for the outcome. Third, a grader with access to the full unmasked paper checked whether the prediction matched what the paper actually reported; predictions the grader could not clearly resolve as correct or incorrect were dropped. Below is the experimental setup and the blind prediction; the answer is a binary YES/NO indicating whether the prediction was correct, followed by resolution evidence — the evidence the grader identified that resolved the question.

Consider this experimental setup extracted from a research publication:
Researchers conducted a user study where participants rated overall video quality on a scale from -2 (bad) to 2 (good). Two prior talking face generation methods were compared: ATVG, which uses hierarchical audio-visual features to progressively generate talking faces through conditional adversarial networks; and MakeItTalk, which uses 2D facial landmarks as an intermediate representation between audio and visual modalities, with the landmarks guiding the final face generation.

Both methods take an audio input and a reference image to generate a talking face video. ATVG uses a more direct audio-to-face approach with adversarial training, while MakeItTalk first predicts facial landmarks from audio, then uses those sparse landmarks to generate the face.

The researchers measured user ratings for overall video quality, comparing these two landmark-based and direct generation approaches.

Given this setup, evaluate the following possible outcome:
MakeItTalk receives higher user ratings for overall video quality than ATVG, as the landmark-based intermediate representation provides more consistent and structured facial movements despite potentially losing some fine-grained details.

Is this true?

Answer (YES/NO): YES